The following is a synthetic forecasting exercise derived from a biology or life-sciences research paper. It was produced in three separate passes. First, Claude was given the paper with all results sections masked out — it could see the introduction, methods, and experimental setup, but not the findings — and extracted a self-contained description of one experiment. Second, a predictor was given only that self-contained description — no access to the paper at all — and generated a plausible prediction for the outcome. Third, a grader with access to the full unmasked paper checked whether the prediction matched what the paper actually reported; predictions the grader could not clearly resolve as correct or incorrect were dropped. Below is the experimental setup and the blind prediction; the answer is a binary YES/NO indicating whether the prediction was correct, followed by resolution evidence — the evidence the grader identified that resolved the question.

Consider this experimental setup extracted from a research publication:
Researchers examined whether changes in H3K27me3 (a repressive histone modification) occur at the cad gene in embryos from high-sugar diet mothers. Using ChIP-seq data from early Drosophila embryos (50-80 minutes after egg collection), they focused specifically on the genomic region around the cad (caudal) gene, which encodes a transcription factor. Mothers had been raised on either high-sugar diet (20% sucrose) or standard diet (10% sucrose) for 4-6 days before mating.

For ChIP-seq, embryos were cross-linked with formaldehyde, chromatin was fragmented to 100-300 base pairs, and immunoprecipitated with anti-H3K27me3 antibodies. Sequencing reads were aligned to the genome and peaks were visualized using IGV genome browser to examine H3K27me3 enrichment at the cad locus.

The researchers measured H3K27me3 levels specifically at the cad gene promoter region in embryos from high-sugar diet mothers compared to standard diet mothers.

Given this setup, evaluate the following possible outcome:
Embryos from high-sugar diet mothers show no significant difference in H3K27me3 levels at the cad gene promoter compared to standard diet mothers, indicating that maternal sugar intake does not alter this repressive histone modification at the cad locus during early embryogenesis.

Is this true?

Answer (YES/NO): NO